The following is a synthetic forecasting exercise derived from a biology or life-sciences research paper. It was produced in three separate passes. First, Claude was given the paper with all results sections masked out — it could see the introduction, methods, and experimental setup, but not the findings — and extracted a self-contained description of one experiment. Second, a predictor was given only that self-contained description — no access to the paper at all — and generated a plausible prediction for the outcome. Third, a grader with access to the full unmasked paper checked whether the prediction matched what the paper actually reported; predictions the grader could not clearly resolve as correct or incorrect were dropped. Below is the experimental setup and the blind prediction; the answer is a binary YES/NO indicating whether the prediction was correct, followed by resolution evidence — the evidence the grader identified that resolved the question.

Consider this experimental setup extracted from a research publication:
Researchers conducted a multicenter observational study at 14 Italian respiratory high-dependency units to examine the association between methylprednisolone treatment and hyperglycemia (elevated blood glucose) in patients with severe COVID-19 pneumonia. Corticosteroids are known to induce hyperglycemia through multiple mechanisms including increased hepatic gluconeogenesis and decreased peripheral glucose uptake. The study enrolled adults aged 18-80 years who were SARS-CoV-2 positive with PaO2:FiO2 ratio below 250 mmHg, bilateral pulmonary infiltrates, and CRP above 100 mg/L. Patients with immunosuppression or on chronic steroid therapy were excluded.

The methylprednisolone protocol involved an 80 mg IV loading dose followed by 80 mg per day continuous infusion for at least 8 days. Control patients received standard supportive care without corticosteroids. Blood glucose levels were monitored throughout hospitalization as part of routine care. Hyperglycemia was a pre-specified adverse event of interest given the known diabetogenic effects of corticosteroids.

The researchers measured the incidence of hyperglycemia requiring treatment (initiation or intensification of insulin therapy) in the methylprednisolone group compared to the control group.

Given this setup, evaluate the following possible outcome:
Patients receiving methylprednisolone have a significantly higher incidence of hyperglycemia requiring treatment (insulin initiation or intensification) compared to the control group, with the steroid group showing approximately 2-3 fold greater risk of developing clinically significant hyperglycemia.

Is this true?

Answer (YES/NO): NO